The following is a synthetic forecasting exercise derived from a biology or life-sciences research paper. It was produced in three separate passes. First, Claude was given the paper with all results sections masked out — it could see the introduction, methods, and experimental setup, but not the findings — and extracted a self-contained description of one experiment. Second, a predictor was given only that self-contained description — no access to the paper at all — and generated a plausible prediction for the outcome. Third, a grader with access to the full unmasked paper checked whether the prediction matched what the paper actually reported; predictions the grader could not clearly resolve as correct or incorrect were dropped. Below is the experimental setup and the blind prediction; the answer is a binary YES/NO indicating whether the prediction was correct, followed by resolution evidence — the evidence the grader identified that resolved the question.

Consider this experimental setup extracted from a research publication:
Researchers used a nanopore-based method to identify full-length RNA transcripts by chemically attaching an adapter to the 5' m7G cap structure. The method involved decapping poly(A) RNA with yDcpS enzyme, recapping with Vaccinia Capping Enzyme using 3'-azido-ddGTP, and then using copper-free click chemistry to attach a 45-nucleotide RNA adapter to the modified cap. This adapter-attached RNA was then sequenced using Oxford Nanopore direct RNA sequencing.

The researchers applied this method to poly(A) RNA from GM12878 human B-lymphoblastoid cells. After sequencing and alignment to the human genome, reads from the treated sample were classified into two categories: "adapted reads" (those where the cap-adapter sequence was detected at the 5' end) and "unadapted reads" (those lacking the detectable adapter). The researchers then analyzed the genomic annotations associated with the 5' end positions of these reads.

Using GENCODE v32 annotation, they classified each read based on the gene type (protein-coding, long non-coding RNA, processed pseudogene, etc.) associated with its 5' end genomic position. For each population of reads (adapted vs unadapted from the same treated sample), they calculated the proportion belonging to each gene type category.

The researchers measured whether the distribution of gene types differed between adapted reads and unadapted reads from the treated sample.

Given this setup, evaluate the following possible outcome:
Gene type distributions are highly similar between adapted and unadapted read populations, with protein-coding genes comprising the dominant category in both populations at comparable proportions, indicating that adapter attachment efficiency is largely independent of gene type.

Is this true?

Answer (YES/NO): NO